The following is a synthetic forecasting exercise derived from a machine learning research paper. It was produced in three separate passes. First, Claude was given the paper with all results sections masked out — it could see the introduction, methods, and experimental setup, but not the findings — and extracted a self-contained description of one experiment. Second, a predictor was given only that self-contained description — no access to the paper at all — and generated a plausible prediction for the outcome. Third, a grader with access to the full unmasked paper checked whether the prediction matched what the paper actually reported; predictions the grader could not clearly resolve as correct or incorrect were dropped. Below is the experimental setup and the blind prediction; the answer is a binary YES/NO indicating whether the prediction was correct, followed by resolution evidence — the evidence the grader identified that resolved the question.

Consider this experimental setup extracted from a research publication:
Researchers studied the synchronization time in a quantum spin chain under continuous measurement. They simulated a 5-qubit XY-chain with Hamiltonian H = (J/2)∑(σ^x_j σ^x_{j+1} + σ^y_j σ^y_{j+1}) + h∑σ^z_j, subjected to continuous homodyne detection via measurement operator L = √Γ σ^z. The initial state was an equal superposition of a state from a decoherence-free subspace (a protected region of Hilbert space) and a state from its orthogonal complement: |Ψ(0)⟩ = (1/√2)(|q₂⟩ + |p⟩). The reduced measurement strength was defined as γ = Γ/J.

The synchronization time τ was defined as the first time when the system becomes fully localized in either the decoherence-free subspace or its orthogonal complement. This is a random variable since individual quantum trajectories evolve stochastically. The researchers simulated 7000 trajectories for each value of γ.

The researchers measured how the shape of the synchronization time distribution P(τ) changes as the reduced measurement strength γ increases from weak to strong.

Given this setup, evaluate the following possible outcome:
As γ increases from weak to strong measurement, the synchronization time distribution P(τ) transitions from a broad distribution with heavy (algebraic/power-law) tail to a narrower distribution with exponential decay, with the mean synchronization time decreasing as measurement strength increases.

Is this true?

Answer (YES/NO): NO